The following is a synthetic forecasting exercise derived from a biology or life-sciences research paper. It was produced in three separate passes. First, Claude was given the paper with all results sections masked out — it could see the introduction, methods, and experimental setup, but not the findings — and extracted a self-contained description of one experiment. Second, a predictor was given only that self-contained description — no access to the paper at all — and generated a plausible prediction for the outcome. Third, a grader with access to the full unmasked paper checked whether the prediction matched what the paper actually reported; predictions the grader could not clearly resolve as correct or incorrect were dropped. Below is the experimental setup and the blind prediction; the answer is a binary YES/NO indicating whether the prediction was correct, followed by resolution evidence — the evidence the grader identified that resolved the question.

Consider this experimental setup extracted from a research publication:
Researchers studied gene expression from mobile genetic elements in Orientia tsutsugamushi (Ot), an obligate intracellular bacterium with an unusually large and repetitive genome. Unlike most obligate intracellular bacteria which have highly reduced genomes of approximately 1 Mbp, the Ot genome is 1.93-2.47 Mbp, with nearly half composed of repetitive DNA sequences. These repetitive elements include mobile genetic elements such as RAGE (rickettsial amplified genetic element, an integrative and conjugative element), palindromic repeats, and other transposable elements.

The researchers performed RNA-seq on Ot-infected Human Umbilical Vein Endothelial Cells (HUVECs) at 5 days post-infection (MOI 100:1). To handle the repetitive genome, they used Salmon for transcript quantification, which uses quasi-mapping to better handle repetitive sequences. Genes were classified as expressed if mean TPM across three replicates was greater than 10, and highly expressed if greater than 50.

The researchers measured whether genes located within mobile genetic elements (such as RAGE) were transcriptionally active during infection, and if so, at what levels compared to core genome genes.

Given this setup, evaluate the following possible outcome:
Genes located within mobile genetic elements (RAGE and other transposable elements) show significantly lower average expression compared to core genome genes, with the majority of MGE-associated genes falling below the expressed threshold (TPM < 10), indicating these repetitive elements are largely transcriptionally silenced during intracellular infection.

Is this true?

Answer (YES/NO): NO